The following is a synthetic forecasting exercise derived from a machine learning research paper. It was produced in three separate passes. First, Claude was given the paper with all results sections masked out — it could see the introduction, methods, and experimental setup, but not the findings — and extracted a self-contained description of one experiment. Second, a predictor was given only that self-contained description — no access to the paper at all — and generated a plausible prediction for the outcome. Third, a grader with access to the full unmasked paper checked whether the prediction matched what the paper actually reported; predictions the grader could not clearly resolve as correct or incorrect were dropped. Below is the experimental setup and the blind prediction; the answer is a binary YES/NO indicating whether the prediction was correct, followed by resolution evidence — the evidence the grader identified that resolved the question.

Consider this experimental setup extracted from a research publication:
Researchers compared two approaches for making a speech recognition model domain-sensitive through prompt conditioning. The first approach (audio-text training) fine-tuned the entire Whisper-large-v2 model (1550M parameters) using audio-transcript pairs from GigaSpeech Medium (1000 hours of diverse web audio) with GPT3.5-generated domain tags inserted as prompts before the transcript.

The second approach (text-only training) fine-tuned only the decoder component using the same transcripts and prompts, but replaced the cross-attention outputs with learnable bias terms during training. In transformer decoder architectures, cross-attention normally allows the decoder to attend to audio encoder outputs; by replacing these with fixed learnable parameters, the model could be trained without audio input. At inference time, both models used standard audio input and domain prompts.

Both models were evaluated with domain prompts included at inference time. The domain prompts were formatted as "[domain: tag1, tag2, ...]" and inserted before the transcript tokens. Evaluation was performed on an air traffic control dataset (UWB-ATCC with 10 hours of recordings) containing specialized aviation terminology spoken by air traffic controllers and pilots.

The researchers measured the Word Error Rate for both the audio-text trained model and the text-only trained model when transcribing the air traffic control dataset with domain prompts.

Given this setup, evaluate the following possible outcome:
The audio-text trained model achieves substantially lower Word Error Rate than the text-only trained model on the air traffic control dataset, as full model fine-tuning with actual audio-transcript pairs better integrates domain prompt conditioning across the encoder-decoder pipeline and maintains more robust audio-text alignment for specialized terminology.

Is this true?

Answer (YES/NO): YES